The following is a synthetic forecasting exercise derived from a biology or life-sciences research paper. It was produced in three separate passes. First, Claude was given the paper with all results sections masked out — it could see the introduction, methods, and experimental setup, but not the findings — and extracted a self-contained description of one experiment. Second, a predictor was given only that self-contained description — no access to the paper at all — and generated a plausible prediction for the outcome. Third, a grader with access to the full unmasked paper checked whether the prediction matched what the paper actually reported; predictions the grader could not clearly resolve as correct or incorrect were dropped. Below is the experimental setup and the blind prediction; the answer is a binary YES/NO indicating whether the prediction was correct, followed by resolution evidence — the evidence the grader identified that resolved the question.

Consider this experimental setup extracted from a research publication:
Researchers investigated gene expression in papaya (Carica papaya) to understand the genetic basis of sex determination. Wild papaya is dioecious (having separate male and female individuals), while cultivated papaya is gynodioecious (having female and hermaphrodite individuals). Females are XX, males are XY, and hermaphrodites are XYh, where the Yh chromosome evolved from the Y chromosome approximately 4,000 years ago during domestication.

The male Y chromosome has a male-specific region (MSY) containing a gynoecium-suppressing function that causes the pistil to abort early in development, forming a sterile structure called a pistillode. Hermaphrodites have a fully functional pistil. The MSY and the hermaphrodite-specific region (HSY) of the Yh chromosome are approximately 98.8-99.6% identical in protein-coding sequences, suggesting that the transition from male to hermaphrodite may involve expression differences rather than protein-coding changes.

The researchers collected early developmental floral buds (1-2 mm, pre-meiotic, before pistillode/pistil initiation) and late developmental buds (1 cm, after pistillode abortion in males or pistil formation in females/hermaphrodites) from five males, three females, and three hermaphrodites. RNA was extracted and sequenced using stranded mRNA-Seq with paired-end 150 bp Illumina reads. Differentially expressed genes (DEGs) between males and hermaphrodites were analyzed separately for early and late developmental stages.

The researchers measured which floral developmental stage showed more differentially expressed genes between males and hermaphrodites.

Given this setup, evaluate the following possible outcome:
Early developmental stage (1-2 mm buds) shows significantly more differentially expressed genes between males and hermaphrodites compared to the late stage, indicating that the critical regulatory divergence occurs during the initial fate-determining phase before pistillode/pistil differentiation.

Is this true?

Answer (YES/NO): NO